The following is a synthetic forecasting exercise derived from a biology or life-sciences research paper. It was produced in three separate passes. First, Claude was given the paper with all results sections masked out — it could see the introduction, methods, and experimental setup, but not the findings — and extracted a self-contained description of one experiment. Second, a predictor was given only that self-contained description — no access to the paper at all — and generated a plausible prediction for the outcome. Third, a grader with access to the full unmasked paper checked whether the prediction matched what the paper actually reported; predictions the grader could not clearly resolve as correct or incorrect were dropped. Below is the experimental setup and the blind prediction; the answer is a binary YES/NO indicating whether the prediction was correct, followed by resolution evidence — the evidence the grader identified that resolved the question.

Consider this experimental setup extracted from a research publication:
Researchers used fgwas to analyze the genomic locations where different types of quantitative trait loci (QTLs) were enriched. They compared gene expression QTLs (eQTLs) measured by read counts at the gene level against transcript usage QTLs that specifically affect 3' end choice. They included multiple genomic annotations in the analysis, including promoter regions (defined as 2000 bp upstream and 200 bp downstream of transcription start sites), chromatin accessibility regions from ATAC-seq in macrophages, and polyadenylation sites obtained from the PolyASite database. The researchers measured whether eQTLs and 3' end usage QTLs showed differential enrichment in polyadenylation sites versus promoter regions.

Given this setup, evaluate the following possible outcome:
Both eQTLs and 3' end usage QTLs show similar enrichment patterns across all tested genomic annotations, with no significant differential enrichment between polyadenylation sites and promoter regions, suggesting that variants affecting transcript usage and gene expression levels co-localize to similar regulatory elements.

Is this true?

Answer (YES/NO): NO